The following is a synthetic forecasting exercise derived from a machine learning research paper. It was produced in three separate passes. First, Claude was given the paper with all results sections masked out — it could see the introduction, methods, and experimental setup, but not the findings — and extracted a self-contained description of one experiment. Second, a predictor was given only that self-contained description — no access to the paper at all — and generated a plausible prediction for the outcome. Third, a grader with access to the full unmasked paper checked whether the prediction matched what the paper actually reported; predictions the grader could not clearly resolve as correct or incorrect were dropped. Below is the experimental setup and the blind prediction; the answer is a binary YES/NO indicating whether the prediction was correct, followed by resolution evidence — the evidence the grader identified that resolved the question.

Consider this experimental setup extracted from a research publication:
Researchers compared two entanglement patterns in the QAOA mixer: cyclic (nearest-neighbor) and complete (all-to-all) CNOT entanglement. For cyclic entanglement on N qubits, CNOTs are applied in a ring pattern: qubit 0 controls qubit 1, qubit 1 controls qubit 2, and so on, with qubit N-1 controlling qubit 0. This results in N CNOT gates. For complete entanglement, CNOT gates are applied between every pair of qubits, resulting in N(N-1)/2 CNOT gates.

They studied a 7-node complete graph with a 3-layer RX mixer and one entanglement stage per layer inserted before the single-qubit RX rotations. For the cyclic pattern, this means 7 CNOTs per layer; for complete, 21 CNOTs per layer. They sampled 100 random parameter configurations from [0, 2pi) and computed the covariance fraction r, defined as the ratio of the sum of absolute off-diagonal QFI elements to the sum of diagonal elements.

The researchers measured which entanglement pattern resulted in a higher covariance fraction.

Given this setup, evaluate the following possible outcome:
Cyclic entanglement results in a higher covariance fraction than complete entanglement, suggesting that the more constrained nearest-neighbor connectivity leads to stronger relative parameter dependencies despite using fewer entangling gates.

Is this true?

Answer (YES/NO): NO